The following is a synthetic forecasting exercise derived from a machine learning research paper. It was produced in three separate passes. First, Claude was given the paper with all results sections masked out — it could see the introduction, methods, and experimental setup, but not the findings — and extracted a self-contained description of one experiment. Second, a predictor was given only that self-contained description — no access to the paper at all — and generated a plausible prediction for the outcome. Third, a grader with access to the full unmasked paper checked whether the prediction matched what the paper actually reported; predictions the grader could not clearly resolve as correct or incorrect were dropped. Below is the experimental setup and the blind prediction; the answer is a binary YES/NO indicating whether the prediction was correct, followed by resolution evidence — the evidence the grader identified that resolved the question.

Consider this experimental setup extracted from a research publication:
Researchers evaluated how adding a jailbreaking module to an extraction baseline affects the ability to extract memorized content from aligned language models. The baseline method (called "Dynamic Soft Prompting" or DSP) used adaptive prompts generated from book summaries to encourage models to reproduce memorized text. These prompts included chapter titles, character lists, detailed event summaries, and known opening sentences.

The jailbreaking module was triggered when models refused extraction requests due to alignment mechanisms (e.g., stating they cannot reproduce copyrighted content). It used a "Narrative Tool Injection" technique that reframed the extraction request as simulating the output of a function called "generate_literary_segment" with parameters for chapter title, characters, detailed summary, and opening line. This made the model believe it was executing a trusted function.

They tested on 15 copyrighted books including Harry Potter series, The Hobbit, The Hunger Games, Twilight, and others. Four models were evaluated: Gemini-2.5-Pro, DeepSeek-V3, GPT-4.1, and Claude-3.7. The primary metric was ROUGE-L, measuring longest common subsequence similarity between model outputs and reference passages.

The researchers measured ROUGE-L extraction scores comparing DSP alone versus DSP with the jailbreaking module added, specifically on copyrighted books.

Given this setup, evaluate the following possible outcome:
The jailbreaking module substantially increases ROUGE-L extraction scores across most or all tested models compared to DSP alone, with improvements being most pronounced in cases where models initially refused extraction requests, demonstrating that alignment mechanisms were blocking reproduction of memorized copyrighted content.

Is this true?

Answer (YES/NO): YES